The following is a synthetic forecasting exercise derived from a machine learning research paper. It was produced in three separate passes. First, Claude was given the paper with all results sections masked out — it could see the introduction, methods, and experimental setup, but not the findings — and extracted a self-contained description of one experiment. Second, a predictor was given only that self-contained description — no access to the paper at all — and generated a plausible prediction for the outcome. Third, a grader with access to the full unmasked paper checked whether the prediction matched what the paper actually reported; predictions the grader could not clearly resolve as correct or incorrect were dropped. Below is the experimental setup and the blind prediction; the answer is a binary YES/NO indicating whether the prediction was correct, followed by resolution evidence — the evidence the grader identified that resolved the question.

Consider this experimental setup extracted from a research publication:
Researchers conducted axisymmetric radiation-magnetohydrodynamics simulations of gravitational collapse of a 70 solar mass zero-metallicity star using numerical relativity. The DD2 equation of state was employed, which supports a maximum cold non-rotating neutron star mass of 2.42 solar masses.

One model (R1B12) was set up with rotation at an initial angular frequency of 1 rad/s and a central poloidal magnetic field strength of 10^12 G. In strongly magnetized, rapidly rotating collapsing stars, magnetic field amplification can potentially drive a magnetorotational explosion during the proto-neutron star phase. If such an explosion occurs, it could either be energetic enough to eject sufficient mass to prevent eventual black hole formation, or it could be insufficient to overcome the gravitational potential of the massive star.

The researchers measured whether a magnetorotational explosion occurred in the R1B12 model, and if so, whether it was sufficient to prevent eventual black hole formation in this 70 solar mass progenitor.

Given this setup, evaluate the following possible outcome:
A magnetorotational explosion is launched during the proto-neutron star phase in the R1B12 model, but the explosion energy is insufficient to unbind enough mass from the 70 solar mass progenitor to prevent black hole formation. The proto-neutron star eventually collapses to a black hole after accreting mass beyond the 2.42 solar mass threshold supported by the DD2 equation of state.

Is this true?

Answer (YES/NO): YES